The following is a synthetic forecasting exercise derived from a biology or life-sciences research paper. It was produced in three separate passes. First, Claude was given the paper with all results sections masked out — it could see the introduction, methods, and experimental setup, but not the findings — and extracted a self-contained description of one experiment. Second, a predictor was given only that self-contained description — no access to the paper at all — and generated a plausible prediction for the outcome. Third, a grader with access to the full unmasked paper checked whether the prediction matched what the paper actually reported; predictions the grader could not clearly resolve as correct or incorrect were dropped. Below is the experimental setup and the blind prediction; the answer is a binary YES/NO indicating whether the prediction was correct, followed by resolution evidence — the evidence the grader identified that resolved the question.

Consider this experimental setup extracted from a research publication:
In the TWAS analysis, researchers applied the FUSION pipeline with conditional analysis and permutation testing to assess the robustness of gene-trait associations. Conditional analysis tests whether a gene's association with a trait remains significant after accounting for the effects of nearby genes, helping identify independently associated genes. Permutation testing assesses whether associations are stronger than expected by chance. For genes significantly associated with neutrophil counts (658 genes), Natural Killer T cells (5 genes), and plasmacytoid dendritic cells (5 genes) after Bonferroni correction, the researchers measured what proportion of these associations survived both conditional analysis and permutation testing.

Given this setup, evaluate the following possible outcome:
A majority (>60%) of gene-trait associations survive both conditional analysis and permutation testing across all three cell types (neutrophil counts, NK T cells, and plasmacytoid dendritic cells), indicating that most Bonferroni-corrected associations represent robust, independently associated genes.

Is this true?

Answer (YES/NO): NO